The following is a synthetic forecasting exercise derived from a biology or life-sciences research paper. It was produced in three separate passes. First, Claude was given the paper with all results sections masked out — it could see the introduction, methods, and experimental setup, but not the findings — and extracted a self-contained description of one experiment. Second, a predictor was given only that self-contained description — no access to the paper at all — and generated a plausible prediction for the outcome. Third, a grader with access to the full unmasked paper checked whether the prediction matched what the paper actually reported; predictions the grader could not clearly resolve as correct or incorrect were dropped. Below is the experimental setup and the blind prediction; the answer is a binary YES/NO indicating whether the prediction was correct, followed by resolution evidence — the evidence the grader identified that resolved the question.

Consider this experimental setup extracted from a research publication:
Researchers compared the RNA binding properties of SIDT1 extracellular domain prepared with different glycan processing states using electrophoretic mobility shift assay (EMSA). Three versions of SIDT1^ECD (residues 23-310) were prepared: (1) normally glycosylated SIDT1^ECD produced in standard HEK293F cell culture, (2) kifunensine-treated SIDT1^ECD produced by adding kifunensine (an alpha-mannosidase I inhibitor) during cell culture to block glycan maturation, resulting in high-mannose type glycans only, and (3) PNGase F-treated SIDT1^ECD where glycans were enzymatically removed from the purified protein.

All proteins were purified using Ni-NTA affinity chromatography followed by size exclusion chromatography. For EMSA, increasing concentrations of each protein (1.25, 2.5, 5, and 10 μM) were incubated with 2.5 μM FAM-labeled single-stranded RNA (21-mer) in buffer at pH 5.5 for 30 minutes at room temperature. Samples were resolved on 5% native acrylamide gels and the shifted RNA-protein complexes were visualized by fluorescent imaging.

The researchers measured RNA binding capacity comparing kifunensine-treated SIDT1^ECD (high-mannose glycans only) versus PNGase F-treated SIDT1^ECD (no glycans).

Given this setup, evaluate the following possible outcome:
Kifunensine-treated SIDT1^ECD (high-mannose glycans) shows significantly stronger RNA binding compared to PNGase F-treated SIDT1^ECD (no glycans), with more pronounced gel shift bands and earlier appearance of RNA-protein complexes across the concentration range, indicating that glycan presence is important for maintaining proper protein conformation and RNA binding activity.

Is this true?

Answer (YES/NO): NO